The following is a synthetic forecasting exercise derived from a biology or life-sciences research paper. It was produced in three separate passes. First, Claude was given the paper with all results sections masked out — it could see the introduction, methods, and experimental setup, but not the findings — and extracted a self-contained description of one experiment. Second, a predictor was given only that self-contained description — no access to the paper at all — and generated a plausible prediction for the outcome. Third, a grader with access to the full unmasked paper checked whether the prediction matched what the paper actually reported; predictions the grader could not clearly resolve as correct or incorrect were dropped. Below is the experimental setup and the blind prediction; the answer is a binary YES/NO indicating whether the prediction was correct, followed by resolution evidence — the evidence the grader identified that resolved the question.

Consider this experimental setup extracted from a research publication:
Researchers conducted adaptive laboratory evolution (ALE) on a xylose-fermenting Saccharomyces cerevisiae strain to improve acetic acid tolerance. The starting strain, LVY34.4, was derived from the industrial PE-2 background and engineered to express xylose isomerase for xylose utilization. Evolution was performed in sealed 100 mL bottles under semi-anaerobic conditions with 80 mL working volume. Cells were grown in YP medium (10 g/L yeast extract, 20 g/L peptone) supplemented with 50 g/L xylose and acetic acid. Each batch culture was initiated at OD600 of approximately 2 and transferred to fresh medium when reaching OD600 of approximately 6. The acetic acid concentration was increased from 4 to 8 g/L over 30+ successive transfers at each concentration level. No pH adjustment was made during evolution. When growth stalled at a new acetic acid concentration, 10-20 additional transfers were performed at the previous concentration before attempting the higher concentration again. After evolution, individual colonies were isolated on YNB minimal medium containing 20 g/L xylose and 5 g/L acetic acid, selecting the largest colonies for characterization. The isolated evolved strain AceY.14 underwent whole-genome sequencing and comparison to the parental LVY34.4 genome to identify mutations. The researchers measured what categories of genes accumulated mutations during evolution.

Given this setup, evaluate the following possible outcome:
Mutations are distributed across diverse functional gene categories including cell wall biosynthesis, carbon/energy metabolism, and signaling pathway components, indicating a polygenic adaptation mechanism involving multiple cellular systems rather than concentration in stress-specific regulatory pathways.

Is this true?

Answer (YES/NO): NO